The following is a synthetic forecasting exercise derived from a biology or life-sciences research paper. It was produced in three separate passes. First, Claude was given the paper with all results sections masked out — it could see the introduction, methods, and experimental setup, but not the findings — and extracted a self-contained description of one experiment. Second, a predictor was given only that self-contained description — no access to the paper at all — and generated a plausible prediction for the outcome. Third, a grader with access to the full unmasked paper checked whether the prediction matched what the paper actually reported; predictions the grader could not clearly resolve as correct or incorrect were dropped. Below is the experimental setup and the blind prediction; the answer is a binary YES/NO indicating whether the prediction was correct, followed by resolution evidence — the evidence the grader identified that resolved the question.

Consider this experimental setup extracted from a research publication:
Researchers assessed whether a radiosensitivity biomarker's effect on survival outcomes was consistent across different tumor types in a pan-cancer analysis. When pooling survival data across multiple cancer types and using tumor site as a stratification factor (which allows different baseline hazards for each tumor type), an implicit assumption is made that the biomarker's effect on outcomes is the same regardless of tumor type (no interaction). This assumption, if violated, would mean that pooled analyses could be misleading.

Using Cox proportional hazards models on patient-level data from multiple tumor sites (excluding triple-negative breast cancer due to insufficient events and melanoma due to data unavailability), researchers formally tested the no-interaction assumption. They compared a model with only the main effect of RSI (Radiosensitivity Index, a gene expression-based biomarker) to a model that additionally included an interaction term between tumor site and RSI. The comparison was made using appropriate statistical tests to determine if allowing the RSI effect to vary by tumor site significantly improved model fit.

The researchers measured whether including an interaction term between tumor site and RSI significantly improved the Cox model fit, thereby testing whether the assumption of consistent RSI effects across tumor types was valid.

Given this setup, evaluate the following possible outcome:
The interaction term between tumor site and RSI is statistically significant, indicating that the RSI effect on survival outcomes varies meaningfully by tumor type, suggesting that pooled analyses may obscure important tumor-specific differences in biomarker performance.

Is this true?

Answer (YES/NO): NO